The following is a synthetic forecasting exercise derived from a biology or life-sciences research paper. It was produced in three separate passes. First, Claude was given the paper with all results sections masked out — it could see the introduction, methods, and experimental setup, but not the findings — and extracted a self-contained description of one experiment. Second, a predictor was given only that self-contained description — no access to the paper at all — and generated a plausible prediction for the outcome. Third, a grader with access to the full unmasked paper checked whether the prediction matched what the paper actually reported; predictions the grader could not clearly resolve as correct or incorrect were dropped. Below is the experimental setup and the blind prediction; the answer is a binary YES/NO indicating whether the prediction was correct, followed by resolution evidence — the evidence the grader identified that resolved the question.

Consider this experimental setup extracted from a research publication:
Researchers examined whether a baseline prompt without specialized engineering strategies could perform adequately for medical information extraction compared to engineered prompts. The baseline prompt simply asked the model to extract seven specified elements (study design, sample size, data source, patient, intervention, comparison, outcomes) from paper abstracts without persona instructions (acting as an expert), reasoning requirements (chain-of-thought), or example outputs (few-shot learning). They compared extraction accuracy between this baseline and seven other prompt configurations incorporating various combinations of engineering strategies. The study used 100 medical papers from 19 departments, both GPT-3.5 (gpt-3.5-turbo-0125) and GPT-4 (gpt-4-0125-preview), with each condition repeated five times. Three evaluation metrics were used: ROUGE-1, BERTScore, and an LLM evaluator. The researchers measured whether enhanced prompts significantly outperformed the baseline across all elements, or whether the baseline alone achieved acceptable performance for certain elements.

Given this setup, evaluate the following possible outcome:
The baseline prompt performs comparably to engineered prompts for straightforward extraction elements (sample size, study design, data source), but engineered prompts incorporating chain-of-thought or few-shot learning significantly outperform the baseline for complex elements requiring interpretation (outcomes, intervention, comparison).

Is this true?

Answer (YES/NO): NO